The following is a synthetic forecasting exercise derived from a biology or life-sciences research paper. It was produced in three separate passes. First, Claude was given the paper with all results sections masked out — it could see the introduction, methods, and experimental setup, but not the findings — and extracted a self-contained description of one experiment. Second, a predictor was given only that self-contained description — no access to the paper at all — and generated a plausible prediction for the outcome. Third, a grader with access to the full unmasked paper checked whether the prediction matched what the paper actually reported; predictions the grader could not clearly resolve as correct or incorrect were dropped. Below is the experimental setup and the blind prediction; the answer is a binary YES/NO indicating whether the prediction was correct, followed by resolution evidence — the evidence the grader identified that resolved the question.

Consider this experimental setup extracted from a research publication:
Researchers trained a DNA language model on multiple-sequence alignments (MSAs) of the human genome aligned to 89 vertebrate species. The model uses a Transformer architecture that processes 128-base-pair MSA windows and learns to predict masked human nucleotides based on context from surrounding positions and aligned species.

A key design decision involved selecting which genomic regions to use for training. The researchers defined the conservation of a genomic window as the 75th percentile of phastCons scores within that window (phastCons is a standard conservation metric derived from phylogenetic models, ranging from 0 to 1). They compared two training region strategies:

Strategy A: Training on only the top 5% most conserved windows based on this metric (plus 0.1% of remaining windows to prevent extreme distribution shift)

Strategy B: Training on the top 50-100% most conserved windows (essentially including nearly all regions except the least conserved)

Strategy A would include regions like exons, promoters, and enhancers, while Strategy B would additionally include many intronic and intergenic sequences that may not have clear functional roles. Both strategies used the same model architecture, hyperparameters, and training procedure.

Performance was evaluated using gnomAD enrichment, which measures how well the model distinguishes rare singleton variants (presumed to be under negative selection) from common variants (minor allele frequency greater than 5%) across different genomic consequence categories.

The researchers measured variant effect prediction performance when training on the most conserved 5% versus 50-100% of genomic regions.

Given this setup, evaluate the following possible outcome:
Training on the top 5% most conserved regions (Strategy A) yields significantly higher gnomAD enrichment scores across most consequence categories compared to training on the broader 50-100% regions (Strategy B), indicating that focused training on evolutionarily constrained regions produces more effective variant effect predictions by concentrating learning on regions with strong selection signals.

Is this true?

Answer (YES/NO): YES